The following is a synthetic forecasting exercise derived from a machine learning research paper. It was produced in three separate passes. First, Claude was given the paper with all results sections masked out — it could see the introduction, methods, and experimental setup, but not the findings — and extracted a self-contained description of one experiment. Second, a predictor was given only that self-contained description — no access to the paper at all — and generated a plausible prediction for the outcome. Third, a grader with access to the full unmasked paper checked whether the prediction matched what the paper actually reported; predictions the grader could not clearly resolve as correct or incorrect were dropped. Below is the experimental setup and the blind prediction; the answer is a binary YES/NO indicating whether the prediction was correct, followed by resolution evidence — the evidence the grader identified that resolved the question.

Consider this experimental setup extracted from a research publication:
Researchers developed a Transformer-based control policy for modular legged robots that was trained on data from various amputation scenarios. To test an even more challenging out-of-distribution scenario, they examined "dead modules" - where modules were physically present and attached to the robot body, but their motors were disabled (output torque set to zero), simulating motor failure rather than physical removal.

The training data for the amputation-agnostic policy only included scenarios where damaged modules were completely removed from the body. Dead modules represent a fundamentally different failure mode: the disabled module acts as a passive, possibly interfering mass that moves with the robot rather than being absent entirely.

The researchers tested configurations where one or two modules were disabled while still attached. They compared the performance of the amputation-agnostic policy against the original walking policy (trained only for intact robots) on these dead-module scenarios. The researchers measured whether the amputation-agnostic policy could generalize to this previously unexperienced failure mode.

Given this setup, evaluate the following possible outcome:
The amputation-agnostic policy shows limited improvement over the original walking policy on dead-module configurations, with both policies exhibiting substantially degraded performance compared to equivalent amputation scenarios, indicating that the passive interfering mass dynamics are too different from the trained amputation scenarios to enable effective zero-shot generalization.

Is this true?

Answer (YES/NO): NO